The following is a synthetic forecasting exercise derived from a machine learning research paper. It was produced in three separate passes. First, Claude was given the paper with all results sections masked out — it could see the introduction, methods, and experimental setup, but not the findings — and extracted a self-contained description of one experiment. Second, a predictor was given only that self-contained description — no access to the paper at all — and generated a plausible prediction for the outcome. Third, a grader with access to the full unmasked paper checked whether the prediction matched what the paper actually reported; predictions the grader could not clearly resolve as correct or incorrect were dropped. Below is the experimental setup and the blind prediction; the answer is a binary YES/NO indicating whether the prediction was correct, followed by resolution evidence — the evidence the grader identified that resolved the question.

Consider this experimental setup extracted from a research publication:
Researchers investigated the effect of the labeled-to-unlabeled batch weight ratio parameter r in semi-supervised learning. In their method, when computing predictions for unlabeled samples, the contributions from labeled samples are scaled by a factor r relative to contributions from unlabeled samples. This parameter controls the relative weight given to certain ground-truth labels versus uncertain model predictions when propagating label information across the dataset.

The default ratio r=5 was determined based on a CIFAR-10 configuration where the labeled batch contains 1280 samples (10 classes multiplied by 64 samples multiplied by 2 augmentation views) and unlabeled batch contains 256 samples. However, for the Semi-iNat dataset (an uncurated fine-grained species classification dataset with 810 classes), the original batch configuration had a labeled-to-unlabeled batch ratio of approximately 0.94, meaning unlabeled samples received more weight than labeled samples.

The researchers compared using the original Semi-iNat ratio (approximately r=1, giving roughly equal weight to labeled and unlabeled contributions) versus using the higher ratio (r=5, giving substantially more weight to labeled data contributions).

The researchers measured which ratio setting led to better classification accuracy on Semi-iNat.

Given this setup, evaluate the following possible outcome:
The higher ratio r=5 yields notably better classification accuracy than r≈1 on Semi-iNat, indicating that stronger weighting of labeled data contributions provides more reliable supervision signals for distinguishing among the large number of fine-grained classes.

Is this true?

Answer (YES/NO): YES